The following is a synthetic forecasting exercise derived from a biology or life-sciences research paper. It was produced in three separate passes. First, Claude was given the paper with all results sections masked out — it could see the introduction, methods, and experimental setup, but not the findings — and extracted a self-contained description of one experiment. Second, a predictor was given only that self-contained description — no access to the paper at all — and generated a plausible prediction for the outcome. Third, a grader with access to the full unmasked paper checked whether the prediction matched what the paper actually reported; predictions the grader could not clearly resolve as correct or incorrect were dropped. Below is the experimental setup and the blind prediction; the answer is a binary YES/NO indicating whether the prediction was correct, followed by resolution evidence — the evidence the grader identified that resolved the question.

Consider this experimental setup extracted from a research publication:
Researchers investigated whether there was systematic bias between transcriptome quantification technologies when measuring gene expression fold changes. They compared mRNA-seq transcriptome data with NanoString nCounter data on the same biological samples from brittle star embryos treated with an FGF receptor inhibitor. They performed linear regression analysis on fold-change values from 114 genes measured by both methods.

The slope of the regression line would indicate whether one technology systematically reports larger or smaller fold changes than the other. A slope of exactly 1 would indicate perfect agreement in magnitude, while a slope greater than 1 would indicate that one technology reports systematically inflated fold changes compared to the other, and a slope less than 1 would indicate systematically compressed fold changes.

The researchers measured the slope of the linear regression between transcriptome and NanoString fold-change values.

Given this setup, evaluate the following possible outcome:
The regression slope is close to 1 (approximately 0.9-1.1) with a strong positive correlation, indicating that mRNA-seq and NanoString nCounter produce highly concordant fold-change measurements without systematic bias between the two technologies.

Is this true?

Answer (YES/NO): NO